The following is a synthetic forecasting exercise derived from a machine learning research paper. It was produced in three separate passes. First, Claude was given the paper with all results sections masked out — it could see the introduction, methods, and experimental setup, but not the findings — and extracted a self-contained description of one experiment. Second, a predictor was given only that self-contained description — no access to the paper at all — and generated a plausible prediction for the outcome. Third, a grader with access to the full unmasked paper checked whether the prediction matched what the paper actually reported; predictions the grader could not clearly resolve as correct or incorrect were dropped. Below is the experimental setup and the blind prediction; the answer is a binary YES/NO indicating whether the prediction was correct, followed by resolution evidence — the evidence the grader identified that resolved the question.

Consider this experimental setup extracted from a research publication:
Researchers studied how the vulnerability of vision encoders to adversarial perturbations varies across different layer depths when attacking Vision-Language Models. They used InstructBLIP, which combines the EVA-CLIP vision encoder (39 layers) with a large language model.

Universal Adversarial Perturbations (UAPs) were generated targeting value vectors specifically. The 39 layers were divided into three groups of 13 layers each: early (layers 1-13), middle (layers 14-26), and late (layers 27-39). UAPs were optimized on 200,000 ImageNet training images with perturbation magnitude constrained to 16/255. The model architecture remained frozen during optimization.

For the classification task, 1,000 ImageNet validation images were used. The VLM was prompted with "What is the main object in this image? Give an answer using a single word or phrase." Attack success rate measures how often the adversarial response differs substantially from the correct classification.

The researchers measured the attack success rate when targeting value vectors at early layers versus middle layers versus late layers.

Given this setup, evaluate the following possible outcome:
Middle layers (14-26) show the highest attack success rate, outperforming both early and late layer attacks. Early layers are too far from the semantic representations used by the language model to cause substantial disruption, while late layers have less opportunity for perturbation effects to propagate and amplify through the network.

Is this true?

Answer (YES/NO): YES